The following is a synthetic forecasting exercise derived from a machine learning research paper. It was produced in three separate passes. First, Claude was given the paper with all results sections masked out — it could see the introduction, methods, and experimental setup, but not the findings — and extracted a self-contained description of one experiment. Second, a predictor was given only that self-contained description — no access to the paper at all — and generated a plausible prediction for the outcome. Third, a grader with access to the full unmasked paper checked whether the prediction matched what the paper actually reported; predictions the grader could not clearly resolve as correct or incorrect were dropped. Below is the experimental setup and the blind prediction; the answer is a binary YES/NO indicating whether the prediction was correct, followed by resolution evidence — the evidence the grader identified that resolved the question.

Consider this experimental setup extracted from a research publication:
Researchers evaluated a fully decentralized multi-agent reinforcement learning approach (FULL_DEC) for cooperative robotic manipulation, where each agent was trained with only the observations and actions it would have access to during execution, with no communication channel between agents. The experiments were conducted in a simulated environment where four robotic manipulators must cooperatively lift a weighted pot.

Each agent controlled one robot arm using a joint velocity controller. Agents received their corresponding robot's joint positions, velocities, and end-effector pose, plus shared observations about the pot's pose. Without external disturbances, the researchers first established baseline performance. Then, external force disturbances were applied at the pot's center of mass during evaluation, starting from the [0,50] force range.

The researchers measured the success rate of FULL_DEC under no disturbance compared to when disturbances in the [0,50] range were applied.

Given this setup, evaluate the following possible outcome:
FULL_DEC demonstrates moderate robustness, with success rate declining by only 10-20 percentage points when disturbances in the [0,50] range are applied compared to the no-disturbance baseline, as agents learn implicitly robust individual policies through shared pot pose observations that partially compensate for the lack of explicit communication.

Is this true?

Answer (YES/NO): NO